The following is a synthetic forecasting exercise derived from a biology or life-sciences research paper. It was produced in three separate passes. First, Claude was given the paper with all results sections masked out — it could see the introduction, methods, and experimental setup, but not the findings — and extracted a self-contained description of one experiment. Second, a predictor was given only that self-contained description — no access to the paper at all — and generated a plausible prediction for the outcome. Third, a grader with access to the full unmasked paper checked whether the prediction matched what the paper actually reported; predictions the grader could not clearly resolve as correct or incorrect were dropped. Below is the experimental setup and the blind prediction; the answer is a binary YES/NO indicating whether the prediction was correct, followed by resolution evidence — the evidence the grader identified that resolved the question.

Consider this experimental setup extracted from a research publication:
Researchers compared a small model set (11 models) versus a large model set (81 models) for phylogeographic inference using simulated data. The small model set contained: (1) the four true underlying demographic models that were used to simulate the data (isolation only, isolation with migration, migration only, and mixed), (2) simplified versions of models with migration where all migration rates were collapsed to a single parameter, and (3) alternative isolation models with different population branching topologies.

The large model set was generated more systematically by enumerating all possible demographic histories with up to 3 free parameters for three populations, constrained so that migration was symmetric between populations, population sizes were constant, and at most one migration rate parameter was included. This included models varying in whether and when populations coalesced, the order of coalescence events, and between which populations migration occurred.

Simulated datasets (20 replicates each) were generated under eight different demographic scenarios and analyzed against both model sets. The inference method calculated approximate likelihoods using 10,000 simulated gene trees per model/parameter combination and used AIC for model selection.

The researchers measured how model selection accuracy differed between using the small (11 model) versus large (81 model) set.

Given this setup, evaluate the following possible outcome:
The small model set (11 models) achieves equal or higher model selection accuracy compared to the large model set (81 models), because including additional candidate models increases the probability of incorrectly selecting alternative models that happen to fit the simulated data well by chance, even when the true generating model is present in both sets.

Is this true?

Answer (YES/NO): YES